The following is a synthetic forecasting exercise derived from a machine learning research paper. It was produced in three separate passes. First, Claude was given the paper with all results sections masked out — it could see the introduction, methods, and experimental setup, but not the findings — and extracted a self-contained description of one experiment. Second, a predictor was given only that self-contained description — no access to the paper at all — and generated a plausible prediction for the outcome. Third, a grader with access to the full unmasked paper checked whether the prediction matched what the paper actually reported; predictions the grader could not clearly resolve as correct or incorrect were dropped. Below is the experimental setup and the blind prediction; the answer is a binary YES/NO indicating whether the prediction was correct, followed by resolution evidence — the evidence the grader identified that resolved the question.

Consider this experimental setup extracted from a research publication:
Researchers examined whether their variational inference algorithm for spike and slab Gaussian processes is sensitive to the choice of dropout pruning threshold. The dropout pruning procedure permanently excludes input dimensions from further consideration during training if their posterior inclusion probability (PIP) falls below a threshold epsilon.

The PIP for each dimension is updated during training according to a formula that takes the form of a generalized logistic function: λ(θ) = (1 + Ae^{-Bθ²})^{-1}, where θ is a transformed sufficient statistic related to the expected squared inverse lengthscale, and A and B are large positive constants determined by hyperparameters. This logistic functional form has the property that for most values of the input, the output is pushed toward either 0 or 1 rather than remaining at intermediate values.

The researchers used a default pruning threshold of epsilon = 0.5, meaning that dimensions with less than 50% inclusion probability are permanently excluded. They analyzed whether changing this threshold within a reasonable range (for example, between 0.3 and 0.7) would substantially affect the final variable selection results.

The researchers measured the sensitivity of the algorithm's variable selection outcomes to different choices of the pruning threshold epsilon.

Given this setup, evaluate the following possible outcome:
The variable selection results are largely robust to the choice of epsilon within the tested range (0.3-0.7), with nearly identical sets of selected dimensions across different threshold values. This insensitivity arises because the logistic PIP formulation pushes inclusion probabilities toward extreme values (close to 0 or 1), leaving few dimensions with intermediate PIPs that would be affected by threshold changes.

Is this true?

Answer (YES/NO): YES